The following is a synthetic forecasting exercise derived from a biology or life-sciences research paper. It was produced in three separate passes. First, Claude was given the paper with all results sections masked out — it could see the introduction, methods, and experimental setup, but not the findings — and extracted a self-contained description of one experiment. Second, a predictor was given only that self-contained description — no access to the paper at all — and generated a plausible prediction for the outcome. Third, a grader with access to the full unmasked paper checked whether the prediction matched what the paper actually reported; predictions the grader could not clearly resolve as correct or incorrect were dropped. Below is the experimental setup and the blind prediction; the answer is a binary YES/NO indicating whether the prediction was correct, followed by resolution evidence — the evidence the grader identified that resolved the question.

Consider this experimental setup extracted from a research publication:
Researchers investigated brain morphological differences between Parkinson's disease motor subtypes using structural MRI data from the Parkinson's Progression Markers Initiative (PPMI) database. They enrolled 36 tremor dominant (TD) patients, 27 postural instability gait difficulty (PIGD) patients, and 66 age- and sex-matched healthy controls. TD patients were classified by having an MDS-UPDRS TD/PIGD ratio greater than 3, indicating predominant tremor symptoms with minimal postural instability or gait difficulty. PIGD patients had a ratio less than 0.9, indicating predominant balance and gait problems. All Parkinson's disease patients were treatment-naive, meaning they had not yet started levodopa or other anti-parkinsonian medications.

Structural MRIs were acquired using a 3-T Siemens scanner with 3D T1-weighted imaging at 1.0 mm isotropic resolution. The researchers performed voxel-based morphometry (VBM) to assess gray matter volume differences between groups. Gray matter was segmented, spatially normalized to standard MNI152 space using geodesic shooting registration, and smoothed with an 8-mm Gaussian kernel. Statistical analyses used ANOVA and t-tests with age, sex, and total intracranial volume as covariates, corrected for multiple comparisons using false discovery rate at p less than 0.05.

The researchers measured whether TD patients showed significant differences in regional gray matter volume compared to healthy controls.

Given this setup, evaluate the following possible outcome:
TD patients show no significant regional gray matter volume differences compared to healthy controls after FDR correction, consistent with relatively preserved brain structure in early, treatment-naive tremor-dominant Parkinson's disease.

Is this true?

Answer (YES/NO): YES